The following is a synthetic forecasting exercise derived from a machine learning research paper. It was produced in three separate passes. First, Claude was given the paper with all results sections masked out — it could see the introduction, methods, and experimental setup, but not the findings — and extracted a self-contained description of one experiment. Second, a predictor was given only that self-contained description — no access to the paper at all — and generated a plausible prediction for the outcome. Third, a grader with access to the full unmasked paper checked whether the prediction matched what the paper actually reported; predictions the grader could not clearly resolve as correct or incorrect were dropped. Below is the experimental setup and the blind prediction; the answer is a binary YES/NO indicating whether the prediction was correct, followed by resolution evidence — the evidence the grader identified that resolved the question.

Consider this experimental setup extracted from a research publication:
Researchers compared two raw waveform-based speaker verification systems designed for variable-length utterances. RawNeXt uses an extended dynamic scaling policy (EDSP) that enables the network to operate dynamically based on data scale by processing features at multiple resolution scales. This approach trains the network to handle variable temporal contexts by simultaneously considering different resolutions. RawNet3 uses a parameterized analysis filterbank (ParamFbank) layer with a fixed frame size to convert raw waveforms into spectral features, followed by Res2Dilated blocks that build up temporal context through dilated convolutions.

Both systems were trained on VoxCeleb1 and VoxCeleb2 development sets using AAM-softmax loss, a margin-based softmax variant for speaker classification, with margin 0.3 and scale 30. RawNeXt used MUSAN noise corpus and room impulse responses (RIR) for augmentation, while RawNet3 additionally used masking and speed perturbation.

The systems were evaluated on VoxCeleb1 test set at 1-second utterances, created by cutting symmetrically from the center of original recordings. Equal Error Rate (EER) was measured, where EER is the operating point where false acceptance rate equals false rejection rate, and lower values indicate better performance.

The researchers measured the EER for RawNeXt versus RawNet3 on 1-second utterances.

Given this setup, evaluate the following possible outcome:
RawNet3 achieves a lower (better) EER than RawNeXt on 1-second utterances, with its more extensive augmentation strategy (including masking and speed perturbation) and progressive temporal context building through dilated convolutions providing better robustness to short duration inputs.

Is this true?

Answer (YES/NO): YES